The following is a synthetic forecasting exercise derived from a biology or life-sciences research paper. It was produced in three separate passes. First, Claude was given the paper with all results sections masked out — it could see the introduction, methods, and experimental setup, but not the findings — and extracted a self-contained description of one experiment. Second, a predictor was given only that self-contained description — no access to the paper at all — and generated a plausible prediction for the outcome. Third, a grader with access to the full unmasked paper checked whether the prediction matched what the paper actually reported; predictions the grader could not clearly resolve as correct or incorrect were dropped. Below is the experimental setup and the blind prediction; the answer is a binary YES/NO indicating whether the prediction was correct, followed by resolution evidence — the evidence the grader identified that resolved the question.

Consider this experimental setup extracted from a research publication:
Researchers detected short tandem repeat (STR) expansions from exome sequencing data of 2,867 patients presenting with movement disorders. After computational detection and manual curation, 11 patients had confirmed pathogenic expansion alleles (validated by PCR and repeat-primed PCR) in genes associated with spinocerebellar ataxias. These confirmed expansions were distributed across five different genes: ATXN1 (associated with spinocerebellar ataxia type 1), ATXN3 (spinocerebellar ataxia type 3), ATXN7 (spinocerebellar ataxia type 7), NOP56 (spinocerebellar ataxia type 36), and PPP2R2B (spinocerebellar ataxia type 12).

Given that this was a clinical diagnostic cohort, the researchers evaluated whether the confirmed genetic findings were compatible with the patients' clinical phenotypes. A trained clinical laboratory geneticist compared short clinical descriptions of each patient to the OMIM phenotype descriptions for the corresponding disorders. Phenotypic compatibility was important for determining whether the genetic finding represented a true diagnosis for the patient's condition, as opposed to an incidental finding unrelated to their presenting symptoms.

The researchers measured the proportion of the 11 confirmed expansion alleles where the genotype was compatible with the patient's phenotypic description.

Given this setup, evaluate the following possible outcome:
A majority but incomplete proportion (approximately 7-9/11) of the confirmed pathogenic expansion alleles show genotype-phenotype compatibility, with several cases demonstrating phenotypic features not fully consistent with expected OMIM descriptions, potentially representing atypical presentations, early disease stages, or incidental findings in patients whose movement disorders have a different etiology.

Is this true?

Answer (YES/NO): YES